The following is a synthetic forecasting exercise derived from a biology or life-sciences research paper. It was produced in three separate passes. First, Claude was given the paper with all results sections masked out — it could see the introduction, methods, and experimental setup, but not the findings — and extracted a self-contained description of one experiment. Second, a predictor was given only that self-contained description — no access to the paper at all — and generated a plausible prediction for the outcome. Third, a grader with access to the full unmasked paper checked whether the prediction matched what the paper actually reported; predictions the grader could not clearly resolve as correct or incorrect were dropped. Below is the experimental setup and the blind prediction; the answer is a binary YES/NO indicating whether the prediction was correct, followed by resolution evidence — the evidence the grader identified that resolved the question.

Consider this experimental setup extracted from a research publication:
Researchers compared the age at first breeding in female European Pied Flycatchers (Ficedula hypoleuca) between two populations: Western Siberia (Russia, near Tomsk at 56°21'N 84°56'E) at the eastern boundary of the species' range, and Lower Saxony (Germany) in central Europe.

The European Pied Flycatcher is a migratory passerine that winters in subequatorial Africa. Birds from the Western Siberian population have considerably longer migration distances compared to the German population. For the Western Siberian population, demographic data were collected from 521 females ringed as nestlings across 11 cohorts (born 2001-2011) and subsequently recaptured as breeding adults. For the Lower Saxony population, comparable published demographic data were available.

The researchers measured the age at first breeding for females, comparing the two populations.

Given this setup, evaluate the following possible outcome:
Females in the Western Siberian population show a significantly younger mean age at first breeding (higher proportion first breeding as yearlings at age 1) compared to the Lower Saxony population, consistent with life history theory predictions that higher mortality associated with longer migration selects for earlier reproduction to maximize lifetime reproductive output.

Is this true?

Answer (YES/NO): NO